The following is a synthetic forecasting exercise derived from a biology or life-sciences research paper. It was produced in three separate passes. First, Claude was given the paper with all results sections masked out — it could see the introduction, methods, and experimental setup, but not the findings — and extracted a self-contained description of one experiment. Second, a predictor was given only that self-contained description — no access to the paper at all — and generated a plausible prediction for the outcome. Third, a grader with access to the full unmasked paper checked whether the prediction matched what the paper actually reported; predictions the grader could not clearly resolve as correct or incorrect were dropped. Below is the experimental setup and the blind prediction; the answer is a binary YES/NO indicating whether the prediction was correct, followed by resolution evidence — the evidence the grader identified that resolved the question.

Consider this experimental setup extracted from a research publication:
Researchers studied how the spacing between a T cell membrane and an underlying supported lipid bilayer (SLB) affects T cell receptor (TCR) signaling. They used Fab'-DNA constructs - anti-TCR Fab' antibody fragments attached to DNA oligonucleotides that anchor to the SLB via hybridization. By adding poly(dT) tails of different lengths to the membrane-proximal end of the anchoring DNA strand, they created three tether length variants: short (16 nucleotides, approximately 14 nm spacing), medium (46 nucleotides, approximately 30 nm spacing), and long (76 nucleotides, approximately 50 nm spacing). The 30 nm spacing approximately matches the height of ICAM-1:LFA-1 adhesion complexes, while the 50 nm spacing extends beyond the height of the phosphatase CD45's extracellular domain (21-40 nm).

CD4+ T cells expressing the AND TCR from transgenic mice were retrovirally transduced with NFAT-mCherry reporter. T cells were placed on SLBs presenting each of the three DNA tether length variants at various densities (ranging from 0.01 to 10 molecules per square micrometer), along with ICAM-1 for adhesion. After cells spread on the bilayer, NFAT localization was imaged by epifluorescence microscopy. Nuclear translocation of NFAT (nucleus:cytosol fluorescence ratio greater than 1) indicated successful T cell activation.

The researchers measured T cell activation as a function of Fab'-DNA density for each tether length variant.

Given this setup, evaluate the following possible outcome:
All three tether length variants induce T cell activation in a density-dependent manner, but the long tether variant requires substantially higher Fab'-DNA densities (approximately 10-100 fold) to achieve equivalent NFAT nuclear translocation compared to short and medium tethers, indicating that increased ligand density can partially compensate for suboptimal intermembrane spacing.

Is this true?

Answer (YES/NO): NO